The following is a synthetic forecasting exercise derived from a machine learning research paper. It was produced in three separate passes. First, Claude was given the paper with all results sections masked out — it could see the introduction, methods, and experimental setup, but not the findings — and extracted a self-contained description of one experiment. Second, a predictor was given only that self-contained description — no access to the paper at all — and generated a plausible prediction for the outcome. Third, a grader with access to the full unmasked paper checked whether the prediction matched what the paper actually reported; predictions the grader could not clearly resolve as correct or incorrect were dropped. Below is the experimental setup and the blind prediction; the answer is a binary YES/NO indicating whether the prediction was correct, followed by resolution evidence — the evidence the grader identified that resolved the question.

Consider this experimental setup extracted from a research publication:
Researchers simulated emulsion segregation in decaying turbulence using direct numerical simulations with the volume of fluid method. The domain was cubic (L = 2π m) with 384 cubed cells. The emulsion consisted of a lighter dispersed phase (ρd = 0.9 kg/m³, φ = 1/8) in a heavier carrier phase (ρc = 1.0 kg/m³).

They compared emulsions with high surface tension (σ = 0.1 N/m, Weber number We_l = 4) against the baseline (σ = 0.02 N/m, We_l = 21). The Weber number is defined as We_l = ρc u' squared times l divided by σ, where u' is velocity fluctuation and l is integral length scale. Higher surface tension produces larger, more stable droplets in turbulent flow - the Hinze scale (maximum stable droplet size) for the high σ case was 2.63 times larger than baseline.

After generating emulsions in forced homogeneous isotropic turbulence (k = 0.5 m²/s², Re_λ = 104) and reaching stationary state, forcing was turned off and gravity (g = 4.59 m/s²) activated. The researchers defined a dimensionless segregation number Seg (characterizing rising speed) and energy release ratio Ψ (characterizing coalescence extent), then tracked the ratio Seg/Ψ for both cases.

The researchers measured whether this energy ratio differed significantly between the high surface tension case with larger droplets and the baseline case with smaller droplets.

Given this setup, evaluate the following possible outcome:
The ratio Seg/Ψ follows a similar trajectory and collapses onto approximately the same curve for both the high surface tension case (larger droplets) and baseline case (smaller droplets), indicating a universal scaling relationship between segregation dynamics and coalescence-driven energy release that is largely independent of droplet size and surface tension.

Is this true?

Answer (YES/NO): NO